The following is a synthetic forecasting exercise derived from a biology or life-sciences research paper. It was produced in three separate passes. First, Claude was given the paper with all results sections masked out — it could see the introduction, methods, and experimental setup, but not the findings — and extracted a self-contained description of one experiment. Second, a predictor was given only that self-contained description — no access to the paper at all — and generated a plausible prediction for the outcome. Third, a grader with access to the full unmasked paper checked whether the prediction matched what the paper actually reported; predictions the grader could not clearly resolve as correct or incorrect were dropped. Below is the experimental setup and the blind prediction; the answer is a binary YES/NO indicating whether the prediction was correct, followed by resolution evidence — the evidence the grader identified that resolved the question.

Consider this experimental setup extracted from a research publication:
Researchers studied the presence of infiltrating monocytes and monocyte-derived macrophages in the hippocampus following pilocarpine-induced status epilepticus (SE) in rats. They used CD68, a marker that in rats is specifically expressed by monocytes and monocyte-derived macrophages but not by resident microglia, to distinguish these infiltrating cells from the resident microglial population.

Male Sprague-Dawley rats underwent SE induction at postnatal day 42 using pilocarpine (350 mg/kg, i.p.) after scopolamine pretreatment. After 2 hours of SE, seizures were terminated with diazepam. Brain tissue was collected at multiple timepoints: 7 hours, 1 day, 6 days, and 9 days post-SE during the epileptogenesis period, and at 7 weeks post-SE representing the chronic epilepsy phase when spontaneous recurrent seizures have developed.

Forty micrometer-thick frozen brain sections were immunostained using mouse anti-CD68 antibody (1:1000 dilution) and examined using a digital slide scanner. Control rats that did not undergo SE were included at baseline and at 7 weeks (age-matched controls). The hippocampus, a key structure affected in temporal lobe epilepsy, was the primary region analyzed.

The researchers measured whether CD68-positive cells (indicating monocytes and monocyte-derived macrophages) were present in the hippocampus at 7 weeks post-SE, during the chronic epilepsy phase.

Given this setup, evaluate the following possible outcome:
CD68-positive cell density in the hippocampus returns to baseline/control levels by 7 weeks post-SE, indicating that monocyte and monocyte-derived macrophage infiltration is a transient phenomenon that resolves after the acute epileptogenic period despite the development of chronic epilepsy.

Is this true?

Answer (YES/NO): NO